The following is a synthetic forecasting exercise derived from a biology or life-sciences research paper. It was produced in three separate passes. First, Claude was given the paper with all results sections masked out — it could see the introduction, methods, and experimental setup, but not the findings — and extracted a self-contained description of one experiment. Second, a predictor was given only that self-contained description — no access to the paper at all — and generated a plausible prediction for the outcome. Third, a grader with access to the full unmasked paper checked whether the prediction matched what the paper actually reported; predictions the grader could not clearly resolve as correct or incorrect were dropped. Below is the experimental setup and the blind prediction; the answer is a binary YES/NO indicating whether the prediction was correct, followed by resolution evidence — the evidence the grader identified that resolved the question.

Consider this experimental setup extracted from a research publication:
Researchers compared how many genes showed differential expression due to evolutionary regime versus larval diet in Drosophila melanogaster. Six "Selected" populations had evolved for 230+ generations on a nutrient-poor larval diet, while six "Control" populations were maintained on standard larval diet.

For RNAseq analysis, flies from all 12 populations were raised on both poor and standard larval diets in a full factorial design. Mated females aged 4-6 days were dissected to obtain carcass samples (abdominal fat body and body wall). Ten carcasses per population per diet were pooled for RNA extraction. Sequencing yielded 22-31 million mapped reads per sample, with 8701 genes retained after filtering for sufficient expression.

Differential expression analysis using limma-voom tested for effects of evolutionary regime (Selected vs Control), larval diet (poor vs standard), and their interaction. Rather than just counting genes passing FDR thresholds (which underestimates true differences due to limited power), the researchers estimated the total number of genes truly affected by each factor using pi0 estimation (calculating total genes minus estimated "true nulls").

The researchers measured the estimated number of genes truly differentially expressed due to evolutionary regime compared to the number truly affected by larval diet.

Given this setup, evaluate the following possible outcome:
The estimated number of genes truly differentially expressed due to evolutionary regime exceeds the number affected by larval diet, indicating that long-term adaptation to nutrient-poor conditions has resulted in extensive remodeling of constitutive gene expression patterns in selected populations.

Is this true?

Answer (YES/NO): NO